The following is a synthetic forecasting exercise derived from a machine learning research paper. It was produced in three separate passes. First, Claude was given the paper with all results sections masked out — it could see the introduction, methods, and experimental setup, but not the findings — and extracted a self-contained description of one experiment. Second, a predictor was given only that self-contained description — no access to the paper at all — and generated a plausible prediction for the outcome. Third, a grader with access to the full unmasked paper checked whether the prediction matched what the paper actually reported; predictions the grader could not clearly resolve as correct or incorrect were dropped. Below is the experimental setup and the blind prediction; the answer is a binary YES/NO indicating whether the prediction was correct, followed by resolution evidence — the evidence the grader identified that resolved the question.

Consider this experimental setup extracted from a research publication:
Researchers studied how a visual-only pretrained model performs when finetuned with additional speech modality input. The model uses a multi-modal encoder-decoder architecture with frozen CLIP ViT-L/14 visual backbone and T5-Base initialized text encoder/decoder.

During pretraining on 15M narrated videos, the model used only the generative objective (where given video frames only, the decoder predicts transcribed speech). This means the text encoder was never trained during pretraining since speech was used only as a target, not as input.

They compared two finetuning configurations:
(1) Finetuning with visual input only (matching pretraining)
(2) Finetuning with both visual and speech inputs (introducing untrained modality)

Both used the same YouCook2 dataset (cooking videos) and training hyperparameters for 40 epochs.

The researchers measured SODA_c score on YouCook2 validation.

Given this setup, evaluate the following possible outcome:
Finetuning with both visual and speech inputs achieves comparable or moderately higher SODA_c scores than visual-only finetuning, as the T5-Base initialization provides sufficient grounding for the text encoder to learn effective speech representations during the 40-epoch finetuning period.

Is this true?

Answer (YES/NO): NO